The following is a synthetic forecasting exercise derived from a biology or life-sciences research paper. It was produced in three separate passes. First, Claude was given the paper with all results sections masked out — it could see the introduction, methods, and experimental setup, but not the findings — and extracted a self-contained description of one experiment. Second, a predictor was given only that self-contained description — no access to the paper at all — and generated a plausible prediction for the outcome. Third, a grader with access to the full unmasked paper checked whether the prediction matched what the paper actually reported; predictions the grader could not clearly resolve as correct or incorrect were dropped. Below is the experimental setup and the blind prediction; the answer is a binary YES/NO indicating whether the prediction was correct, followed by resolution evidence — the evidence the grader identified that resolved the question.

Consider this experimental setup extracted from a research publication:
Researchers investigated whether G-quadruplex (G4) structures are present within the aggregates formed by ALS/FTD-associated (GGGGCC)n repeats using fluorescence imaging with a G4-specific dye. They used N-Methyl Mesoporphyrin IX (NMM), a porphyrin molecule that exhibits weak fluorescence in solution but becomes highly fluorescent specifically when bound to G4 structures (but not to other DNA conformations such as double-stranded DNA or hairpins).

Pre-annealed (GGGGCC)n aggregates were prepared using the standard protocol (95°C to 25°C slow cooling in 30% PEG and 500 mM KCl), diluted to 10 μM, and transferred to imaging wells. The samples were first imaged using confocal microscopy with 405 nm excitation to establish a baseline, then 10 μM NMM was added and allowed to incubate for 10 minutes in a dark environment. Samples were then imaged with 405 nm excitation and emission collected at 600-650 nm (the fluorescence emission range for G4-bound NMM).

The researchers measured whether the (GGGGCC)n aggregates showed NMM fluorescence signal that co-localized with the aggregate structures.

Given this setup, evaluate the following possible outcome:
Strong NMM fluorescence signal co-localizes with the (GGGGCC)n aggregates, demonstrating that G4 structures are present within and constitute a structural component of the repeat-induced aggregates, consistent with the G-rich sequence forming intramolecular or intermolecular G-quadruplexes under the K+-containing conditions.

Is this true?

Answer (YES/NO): YES